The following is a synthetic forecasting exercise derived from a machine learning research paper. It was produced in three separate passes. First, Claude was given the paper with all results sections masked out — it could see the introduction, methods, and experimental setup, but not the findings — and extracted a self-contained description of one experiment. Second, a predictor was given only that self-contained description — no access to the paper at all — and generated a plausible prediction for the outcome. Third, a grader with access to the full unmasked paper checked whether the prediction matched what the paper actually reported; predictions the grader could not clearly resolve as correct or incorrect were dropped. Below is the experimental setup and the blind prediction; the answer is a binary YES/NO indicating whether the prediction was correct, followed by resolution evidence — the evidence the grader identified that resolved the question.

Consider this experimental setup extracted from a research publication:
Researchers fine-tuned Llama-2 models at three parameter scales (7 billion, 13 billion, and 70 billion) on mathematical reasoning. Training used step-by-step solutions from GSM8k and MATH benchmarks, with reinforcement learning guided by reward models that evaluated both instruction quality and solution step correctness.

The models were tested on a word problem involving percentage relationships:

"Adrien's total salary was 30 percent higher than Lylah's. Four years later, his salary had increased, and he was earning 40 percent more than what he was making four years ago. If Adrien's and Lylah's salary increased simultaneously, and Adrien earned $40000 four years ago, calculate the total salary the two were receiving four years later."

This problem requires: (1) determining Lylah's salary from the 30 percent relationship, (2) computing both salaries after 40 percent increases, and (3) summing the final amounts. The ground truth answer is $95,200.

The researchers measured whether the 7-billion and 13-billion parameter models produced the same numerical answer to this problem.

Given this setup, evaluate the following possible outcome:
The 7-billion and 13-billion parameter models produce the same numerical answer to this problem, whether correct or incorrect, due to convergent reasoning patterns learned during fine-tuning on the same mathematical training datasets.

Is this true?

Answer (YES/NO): NO